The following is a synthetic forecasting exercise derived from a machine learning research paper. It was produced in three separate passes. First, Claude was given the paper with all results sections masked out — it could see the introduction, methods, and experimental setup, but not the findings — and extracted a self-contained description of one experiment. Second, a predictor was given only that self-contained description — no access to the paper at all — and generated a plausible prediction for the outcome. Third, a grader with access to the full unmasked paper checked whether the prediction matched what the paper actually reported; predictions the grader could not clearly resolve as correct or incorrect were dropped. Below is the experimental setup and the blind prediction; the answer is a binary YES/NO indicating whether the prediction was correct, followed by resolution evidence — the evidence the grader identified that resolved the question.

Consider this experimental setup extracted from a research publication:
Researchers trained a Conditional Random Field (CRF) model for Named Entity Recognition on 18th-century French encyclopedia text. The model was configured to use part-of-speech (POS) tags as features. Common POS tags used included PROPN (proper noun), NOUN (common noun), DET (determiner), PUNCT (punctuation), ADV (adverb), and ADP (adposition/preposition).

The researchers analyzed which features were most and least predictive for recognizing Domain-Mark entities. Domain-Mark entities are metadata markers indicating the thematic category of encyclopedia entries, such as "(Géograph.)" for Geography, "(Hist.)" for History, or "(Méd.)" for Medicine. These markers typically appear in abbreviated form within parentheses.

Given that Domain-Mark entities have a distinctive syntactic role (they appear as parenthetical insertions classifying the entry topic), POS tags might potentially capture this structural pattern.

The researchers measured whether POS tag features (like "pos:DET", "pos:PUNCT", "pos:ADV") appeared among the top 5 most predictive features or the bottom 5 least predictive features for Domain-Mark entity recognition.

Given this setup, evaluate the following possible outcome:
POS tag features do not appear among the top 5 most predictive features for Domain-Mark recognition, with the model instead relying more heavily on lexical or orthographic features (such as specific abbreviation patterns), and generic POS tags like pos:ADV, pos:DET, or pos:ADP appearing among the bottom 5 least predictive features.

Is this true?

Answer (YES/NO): NO